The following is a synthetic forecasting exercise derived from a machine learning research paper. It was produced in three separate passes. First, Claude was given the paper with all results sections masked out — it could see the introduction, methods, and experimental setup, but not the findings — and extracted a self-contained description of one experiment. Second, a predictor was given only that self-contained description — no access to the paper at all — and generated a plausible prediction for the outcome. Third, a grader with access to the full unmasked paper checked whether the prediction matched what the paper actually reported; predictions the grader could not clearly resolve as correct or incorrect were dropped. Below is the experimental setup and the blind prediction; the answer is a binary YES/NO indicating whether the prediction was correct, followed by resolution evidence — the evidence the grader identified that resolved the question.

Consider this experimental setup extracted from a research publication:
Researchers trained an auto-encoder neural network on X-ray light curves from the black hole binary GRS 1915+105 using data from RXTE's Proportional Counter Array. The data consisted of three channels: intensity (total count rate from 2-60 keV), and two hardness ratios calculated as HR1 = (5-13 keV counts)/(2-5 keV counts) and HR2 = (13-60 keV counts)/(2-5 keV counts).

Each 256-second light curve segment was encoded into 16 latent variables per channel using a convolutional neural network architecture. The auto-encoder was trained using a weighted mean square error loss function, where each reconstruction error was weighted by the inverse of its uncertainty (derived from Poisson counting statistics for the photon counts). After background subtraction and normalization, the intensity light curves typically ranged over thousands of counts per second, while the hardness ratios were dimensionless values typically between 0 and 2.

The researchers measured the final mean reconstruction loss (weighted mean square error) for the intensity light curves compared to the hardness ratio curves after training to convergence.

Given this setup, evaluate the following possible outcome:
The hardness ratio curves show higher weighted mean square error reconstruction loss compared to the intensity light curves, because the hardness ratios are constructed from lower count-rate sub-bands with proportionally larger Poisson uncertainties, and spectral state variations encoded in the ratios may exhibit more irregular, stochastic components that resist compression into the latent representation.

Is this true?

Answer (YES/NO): NO